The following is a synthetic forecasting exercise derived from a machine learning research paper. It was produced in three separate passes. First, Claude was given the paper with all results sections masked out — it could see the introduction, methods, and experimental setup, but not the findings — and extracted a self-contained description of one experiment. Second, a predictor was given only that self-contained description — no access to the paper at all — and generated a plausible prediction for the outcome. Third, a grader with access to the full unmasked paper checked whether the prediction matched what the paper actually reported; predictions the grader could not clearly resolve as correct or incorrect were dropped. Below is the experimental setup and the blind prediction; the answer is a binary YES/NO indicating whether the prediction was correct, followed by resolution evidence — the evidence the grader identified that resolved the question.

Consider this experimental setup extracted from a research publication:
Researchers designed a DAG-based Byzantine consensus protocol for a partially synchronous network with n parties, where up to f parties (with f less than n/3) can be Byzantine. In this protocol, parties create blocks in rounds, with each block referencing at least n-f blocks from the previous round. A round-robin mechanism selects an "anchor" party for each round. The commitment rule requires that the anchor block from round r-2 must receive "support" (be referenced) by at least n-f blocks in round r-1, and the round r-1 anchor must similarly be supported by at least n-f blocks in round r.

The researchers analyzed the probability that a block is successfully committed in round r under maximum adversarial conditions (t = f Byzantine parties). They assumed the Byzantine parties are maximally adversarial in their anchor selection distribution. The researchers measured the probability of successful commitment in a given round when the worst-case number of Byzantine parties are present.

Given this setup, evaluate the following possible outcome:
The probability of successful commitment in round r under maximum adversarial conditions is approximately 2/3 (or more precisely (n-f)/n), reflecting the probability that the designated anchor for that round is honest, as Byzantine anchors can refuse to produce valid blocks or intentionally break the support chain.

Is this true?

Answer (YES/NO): NO